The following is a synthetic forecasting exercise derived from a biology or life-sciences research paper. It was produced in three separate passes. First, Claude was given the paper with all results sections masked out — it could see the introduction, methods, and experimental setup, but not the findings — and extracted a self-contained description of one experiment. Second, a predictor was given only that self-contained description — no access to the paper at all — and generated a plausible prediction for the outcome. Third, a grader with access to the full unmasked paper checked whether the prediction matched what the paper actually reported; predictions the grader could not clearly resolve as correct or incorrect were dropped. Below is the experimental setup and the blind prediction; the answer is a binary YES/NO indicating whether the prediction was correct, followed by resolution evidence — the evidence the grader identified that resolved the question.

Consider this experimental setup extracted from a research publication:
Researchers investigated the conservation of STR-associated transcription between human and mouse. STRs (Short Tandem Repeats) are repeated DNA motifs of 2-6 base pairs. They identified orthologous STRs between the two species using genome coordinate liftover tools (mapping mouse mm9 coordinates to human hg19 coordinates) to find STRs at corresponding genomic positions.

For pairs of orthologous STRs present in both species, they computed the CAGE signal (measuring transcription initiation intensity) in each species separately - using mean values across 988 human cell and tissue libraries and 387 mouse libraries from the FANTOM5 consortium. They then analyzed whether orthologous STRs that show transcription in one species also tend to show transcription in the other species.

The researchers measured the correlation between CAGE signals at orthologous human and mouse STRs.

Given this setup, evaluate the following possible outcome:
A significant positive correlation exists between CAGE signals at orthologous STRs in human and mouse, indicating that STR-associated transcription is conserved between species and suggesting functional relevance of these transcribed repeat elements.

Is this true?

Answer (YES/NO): YES